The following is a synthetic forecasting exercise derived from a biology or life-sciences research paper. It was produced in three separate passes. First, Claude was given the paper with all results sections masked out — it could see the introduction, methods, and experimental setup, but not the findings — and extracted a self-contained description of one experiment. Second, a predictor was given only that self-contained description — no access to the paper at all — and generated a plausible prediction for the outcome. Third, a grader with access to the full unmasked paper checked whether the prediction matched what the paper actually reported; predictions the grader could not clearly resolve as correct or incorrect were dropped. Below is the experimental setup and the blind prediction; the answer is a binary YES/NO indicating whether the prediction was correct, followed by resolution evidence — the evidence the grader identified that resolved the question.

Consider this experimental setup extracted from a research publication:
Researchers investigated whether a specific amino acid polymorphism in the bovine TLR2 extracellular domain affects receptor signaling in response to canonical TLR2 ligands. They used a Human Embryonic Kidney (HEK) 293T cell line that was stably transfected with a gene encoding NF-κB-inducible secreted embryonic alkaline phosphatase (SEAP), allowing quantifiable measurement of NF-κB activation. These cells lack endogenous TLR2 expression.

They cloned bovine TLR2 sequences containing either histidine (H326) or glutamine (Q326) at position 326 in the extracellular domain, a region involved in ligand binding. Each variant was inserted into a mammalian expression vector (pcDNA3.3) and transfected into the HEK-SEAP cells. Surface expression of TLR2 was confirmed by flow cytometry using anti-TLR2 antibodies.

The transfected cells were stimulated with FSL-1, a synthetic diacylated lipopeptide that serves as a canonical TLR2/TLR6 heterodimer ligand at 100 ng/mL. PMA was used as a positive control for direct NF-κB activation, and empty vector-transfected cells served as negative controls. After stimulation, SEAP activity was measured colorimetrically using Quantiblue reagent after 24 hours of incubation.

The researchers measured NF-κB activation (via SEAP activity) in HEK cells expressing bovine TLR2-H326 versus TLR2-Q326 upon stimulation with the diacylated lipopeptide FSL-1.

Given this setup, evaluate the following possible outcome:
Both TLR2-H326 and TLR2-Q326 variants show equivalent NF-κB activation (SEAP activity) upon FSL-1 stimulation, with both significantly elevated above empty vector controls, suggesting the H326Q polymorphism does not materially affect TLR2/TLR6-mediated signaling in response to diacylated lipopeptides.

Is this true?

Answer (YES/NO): NO